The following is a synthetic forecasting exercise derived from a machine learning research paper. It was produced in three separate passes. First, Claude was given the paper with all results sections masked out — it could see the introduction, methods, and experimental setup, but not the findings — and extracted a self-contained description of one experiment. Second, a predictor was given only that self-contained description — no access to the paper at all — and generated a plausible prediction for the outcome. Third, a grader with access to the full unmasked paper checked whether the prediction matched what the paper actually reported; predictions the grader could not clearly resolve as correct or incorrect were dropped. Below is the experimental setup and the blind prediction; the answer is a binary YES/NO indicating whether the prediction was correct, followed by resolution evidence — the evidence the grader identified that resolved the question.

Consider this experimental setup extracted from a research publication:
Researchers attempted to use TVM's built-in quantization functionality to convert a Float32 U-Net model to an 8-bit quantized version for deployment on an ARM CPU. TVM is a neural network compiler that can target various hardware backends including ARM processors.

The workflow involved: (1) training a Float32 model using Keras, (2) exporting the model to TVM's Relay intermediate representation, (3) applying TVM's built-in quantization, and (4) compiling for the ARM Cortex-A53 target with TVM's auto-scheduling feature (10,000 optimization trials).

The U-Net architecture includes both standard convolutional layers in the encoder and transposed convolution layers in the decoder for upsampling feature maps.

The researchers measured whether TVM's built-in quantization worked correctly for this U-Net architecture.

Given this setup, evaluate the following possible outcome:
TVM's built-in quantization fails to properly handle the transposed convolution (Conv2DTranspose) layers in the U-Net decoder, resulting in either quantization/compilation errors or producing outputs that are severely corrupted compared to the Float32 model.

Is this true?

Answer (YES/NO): NO